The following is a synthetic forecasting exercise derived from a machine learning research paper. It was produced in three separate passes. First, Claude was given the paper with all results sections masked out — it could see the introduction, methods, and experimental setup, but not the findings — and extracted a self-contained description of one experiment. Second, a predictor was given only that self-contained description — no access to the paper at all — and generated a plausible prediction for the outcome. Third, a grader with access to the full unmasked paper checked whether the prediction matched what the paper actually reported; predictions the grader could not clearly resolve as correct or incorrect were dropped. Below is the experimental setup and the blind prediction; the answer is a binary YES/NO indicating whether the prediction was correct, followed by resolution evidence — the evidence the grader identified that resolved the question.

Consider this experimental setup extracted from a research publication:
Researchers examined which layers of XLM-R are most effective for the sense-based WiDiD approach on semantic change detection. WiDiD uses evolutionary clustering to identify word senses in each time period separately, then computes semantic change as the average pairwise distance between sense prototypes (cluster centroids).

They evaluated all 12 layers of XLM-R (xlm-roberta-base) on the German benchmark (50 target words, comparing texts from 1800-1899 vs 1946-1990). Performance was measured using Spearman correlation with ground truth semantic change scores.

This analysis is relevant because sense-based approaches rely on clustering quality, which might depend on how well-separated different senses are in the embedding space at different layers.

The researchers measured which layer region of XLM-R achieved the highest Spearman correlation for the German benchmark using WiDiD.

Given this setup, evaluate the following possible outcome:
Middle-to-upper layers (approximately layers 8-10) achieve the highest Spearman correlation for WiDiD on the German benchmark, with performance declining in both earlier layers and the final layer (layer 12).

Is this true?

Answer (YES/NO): NO